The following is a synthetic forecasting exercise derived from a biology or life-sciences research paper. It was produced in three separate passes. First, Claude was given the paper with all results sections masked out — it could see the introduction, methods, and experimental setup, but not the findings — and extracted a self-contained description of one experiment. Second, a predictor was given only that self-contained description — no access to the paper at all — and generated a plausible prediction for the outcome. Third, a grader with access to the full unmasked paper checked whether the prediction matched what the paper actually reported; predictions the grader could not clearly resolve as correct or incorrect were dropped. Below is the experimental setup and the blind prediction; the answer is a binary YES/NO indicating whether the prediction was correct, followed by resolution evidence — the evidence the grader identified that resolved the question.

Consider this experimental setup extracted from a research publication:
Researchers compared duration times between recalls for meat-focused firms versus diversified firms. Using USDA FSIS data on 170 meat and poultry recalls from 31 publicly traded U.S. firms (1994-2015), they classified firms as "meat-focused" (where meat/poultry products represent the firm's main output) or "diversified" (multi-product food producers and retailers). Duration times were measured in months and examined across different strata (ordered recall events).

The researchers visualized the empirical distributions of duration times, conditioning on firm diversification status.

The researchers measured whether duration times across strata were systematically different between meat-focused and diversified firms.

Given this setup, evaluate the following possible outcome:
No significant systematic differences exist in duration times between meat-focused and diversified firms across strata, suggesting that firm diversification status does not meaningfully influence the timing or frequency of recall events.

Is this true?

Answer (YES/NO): NO